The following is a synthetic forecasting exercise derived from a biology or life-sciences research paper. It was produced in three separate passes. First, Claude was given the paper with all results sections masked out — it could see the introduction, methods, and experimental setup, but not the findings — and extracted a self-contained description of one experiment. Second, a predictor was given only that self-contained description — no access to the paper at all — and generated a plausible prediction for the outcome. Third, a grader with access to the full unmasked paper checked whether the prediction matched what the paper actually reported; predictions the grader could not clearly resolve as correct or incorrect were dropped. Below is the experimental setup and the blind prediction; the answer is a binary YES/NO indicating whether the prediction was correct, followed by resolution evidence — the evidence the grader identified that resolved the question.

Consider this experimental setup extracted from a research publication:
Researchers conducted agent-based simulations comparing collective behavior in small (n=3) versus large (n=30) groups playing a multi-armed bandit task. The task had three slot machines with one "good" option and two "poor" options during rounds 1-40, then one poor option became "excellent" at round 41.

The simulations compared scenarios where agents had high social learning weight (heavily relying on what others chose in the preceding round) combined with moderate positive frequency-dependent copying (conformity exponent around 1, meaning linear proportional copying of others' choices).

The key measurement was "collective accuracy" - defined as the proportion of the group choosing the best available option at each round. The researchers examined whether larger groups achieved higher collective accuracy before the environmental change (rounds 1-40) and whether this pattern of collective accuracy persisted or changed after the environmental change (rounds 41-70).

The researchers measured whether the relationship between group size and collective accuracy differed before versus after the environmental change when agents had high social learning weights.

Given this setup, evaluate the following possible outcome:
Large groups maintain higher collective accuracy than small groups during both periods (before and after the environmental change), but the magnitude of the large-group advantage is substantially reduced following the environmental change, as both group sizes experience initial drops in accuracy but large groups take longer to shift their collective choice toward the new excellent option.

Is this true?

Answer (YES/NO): NO